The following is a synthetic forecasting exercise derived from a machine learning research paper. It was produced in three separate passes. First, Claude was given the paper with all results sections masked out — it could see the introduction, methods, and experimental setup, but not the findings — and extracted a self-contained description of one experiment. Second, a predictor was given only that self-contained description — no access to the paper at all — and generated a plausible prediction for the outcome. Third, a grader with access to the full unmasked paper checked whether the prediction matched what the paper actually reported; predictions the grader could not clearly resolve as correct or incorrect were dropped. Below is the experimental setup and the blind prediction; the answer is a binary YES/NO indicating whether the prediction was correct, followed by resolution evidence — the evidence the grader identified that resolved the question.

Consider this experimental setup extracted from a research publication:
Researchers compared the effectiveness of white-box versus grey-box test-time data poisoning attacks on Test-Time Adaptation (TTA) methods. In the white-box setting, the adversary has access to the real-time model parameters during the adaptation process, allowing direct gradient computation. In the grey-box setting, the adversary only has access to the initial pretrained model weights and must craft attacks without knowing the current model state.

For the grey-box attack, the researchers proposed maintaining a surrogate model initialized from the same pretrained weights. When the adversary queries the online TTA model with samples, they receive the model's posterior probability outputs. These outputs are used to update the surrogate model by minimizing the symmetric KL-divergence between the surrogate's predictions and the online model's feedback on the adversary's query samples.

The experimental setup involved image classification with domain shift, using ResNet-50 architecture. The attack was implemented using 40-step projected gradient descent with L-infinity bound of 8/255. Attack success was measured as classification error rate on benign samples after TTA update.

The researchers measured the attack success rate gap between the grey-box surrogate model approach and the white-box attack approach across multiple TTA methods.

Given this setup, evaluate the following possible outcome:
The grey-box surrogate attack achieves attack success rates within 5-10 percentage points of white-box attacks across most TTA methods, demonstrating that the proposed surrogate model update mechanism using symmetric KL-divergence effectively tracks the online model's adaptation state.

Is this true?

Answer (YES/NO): YES